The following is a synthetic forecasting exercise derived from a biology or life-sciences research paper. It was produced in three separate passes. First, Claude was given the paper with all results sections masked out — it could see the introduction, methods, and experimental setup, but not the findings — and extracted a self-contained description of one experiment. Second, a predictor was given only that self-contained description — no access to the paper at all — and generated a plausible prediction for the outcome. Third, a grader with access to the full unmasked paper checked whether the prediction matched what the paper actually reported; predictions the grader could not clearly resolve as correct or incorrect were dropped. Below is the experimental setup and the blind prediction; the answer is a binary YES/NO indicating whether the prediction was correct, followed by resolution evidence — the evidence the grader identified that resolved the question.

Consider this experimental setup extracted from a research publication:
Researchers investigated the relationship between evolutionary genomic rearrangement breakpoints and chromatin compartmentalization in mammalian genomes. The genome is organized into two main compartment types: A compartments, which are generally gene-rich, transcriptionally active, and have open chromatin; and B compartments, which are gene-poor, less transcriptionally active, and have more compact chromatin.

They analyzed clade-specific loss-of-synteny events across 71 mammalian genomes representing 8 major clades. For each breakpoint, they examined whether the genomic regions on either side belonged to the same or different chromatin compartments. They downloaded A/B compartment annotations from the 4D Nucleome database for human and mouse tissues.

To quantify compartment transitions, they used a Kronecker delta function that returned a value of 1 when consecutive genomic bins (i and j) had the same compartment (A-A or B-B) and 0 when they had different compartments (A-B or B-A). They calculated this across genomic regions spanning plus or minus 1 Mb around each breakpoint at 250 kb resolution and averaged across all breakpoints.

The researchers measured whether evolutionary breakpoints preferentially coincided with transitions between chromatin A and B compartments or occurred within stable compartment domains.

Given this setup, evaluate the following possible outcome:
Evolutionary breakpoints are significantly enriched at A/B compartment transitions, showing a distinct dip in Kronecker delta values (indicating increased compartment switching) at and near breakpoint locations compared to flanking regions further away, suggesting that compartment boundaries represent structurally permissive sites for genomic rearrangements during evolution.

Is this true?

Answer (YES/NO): NO